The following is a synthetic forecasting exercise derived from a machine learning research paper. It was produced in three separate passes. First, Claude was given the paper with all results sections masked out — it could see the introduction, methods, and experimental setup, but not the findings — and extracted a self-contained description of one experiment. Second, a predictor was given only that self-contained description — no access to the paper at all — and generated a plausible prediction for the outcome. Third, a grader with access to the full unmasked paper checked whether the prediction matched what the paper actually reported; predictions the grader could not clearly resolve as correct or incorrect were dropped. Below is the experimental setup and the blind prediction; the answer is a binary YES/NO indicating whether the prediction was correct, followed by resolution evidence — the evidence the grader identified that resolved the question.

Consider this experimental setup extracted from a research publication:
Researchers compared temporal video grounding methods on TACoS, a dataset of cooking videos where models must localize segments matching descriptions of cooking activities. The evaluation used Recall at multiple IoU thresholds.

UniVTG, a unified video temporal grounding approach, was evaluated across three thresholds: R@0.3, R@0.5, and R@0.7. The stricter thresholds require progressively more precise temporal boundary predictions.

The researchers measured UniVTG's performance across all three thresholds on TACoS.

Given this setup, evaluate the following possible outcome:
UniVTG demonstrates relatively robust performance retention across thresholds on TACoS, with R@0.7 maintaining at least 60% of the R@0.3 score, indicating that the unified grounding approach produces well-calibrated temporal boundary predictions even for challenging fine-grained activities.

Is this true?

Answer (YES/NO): NO